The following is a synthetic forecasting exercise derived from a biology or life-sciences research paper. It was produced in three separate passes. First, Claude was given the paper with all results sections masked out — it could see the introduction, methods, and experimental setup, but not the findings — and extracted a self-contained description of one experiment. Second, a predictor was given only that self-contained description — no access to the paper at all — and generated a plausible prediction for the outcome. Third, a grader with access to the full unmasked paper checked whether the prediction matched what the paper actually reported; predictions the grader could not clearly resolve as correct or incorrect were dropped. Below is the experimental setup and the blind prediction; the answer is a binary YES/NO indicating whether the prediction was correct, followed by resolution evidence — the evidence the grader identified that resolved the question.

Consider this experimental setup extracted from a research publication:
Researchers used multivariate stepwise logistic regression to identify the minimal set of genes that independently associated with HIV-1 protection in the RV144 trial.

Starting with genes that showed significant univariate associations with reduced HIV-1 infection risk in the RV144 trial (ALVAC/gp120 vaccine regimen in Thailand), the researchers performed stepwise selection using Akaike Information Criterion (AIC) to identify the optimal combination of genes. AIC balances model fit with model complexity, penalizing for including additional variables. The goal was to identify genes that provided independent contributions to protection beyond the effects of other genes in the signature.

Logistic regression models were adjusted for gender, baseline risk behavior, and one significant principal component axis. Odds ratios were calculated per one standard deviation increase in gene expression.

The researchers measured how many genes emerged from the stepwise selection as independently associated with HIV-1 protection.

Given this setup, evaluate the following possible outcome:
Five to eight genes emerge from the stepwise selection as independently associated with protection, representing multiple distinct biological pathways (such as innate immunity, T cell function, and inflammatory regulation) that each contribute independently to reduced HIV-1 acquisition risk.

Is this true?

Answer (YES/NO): NO